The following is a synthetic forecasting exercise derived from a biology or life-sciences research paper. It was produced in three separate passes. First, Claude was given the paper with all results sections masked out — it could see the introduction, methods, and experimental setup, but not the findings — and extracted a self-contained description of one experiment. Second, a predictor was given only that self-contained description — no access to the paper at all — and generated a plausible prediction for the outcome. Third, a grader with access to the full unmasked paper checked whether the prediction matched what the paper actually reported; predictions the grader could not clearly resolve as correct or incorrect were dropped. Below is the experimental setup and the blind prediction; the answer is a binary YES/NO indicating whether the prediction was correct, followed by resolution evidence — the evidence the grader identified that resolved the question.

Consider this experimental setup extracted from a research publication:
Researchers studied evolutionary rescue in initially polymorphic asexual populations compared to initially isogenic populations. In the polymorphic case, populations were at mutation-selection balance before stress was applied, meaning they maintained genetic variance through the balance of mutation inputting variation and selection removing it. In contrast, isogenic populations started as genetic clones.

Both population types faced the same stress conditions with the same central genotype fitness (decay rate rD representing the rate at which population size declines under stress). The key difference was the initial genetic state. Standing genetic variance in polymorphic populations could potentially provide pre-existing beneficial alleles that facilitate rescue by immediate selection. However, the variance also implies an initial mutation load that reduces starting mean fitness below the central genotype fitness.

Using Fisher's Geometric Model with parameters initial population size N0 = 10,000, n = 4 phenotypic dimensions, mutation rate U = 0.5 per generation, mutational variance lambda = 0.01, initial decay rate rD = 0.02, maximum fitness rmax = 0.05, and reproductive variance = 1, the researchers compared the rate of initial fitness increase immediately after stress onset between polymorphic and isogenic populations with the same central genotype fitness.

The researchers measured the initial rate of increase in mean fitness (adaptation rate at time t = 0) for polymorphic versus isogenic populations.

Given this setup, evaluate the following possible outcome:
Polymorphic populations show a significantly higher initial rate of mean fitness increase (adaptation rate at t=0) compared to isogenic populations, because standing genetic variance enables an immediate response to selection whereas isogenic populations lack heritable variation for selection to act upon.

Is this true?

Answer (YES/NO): YES